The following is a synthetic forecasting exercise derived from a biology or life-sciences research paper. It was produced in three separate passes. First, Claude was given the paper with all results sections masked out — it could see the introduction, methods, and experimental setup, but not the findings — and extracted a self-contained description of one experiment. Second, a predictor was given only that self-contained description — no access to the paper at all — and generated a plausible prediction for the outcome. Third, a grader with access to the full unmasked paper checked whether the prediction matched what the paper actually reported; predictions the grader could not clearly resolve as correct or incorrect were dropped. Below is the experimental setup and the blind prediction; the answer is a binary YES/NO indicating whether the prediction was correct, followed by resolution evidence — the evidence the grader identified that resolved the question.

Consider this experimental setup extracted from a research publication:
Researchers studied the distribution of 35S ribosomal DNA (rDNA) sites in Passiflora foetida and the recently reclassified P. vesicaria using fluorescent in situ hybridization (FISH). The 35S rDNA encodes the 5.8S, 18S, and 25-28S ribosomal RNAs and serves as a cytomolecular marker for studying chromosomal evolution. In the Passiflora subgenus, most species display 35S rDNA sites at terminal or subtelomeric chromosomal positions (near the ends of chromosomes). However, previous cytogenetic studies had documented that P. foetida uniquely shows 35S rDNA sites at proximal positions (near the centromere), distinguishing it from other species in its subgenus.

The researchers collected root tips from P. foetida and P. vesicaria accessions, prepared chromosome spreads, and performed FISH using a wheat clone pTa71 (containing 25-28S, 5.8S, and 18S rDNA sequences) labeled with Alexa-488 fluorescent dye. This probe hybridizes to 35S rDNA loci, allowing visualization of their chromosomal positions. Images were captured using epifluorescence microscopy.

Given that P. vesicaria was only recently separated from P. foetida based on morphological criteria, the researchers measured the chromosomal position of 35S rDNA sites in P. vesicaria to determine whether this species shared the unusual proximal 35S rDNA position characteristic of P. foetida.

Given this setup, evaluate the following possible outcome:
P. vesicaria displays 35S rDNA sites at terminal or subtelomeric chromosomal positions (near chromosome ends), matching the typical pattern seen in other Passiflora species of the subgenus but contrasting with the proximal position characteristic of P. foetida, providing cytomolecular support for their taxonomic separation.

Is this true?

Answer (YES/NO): NO